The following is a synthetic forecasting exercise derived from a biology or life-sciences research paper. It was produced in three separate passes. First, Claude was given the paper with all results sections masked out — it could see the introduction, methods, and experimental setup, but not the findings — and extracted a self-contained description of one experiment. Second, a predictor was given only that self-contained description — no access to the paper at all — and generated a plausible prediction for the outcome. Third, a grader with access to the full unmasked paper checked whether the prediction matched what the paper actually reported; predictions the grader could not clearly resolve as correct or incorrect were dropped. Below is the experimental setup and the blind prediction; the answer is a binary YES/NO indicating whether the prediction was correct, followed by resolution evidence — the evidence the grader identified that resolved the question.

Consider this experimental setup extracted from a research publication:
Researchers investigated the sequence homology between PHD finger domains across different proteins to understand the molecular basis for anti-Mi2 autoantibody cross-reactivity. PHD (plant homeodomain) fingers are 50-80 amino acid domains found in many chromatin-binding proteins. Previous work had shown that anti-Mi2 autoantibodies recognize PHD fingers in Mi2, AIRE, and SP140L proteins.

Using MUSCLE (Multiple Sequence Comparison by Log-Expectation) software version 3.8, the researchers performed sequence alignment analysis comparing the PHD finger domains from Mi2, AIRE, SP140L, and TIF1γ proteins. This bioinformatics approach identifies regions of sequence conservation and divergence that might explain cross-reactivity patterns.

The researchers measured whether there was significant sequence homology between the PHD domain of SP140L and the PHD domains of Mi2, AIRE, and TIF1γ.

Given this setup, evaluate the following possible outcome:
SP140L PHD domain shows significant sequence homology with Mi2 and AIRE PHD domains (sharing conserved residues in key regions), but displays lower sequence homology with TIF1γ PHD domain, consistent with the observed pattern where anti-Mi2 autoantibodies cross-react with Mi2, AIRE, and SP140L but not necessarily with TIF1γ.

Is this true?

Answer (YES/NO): NO